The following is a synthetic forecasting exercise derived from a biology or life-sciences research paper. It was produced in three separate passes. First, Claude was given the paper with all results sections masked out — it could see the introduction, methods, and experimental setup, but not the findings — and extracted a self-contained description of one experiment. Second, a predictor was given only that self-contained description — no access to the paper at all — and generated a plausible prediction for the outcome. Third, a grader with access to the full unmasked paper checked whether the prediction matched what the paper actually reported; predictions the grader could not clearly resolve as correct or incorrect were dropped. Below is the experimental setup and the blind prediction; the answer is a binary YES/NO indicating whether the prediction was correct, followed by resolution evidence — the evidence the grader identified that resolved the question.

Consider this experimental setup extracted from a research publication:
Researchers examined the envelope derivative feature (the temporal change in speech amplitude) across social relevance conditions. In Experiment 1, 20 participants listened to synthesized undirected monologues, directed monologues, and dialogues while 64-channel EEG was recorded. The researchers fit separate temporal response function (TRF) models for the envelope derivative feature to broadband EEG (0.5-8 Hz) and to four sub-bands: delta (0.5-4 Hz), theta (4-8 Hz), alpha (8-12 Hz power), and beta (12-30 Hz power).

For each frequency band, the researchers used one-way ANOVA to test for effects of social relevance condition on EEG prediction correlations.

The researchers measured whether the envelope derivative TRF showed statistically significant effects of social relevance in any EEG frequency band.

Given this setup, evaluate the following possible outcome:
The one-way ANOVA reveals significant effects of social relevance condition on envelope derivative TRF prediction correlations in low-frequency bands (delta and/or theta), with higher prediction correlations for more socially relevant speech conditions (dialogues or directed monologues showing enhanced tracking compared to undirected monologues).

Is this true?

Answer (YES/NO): NO